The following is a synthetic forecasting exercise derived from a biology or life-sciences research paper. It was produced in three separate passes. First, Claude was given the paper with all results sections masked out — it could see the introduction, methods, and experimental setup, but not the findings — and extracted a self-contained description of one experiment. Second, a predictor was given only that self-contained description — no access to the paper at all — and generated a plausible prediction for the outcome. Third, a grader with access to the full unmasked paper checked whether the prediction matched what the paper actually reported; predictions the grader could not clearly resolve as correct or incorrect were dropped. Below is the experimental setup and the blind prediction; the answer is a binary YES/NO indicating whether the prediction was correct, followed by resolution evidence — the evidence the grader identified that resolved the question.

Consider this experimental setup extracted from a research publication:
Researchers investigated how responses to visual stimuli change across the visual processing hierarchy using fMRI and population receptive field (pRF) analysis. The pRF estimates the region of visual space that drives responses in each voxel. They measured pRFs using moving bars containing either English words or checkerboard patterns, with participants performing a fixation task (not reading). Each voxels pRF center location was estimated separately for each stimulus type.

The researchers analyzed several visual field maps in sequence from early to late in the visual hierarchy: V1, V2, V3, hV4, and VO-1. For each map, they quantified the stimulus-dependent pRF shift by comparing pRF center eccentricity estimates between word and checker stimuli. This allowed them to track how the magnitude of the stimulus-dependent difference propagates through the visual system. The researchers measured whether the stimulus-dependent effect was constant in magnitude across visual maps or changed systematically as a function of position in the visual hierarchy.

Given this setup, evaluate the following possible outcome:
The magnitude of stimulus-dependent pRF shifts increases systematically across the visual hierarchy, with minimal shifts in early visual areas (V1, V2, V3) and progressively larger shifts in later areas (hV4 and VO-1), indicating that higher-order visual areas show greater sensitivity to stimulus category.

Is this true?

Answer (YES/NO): NO